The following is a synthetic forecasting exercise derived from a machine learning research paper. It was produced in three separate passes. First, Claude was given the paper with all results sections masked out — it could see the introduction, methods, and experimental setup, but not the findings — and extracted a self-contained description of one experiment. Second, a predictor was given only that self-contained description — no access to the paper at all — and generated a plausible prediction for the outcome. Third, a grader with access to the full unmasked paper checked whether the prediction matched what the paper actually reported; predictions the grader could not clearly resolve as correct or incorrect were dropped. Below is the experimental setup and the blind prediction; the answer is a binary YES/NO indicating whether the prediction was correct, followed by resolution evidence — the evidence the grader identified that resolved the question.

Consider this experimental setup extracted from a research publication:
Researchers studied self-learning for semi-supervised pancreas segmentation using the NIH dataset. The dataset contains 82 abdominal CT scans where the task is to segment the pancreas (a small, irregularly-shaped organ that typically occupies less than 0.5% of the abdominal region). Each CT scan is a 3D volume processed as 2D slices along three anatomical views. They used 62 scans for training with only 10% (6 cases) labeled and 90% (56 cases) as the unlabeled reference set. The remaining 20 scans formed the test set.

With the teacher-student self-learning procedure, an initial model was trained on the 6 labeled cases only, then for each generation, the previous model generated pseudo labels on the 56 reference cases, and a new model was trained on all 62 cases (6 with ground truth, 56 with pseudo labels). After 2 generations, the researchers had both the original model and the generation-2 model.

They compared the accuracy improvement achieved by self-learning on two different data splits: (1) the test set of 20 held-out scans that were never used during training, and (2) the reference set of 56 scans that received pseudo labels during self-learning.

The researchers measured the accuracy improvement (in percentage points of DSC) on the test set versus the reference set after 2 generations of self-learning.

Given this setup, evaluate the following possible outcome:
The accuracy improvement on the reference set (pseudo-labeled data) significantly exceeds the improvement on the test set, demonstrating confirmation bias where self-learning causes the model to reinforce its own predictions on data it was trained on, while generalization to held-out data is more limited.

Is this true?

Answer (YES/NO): NO